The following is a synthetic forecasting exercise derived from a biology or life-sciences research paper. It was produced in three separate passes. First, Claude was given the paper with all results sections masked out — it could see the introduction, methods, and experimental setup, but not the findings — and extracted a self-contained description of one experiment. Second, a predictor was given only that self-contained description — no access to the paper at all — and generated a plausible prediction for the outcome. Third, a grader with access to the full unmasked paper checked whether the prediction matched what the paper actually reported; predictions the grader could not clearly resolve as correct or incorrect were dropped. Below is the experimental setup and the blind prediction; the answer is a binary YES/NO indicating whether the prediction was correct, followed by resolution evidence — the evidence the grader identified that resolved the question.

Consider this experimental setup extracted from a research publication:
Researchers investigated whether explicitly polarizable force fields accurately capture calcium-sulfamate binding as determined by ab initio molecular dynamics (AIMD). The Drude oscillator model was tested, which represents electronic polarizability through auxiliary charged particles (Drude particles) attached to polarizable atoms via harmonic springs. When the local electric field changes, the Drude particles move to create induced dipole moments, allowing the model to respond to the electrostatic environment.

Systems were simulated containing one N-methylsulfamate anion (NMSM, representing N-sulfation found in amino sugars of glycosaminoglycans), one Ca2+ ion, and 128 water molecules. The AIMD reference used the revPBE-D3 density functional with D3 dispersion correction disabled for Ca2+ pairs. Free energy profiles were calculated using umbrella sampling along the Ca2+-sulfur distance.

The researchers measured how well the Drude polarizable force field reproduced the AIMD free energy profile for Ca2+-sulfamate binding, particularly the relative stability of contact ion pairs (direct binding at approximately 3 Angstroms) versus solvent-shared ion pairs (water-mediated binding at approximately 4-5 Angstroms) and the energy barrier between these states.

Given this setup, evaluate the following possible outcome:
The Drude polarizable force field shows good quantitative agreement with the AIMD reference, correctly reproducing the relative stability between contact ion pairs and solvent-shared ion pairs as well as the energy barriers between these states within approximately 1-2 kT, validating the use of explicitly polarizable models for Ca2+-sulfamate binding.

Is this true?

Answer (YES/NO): NO